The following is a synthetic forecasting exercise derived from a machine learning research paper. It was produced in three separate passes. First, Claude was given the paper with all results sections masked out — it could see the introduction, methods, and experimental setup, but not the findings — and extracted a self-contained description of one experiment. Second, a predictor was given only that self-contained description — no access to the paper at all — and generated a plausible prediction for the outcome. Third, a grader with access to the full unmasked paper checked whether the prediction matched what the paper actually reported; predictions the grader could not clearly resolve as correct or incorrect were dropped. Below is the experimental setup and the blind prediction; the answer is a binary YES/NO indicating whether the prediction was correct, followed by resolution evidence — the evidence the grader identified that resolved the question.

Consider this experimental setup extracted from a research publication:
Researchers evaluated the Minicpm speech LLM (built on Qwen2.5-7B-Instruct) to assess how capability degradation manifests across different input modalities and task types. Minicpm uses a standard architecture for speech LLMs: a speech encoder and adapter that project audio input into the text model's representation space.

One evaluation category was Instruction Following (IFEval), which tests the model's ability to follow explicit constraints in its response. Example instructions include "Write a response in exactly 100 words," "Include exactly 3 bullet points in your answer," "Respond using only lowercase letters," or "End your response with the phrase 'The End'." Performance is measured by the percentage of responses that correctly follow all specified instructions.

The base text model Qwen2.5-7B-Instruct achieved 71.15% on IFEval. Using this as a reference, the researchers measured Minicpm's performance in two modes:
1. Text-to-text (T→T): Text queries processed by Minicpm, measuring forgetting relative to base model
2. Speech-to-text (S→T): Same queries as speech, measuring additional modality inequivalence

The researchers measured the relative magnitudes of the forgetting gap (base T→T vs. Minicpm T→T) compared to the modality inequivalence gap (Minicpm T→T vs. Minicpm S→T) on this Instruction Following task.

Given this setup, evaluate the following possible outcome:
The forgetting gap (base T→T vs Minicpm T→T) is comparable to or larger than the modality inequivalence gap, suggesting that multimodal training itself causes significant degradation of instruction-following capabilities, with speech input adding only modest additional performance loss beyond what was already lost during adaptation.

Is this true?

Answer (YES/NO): YES